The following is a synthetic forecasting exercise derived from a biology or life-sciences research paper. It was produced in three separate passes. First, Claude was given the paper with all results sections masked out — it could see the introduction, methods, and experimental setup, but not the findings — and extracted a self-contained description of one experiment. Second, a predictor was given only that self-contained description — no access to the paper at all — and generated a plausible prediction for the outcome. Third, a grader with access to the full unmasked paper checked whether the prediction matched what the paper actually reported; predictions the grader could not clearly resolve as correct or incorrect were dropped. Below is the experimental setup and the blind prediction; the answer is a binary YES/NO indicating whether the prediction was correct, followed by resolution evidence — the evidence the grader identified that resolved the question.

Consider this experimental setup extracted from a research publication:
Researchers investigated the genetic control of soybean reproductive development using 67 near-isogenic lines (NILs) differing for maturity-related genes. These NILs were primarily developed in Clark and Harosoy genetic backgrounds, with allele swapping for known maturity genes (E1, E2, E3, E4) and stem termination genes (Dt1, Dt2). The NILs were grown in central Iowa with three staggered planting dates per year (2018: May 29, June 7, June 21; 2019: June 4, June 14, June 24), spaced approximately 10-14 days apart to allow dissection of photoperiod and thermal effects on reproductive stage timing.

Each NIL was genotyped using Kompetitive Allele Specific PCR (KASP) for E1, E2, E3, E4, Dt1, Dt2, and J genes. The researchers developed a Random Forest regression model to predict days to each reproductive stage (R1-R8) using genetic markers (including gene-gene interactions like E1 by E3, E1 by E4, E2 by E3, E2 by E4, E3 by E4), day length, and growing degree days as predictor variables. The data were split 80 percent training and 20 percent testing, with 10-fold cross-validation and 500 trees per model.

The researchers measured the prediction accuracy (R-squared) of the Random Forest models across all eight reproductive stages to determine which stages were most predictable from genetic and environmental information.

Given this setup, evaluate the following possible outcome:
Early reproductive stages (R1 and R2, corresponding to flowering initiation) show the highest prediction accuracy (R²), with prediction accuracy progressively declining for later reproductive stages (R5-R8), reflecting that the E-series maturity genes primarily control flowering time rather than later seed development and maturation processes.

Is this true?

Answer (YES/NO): NO